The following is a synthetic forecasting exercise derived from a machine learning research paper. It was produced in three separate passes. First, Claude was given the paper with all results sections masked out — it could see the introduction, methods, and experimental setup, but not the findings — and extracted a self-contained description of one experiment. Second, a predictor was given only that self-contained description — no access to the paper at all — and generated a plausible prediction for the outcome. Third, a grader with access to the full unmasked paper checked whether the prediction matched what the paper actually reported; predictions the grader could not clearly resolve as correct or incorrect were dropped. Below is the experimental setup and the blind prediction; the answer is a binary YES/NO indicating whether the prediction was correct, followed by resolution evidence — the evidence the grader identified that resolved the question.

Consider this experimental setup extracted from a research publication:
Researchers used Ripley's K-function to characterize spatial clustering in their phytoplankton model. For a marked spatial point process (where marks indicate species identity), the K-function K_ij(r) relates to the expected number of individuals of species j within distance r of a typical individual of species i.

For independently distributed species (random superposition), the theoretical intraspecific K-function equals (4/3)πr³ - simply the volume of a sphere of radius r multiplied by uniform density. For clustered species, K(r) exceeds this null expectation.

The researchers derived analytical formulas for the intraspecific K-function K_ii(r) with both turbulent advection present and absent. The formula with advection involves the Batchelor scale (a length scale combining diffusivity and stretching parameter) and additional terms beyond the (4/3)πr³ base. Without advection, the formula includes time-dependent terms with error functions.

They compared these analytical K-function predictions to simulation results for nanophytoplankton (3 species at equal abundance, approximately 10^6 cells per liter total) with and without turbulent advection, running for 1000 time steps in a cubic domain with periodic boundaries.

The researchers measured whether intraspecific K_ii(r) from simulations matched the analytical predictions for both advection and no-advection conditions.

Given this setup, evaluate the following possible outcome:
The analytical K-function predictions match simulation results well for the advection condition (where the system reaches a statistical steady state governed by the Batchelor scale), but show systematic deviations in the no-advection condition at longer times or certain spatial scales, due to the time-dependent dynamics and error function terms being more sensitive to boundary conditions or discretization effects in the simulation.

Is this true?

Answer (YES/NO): NO